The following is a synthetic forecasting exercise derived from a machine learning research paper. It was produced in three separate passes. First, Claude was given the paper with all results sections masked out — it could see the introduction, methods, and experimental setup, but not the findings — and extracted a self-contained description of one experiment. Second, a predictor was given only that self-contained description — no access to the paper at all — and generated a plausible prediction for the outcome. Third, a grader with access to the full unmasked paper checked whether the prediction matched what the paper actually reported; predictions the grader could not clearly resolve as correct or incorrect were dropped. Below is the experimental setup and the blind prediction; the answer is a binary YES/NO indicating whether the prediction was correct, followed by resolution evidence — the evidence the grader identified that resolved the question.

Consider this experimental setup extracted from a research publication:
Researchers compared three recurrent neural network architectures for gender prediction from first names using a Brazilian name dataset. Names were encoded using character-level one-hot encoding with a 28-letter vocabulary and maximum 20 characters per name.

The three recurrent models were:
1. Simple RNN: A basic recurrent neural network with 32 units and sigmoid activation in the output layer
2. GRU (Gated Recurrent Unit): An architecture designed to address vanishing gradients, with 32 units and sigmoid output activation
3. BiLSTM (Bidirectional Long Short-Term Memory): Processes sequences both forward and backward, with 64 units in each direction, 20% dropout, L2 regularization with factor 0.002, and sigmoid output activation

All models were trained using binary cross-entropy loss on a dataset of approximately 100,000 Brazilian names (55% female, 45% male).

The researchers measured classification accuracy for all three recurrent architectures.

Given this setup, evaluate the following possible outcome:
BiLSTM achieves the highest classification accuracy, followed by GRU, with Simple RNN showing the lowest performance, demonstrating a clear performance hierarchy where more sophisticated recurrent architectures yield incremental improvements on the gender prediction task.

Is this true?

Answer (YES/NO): YES